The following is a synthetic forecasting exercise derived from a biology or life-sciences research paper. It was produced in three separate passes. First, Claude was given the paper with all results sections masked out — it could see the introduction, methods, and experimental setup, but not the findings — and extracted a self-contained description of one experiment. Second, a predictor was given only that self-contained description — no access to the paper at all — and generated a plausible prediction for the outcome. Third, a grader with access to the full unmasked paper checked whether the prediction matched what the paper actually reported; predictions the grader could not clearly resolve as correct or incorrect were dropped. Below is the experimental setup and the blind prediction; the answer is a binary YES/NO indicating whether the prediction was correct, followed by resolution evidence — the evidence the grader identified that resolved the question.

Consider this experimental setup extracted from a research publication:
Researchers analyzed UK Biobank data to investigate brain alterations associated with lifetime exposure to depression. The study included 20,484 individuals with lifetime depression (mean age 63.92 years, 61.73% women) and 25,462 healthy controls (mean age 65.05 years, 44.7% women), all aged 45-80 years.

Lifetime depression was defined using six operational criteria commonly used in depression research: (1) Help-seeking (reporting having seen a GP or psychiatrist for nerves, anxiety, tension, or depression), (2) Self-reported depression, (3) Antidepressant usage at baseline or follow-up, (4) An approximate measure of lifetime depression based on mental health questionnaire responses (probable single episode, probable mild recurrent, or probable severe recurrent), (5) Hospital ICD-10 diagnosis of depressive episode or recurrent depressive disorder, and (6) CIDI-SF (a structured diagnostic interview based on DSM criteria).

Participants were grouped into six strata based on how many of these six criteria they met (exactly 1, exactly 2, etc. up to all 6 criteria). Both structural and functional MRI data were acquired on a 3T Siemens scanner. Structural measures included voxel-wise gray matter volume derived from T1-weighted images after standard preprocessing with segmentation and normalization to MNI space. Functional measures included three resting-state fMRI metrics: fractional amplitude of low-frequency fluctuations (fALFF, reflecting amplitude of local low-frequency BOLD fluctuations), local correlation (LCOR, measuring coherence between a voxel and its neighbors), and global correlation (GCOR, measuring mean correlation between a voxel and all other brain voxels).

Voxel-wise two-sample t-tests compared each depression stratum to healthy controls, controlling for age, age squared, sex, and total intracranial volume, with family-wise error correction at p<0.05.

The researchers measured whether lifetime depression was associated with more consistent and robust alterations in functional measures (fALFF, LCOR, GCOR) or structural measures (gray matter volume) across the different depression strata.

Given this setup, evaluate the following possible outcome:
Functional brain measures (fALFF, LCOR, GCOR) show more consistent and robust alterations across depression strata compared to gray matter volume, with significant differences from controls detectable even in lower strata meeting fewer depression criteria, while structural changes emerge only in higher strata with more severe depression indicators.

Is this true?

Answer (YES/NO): NO